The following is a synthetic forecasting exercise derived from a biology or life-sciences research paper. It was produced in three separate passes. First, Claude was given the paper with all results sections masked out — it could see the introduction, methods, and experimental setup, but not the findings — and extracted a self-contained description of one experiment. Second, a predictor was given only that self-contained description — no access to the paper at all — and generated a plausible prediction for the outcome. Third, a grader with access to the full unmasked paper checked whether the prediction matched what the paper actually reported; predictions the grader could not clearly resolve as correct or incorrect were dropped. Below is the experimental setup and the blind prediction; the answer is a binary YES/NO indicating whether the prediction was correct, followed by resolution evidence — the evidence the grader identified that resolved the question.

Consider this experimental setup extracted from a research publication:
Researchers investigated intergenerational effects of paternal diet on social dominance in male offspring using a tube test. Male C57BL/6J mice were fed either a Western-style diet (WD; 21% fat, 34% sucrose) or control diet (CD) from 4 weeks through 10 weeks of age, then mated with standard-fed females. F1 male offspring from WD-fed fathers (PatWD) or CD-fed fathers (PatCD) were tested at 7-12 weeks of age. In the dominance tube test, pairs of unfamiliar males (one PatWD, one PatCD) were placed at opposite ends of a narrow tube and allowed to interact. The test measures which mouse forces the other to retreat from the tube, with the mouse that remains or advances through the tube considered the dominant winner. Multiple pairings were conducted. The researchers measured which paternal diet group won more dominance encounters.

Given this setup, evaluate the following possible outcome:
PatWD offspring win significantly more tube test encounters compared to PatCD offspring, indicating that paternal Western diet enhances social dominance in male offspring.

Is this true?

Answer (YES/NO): YES